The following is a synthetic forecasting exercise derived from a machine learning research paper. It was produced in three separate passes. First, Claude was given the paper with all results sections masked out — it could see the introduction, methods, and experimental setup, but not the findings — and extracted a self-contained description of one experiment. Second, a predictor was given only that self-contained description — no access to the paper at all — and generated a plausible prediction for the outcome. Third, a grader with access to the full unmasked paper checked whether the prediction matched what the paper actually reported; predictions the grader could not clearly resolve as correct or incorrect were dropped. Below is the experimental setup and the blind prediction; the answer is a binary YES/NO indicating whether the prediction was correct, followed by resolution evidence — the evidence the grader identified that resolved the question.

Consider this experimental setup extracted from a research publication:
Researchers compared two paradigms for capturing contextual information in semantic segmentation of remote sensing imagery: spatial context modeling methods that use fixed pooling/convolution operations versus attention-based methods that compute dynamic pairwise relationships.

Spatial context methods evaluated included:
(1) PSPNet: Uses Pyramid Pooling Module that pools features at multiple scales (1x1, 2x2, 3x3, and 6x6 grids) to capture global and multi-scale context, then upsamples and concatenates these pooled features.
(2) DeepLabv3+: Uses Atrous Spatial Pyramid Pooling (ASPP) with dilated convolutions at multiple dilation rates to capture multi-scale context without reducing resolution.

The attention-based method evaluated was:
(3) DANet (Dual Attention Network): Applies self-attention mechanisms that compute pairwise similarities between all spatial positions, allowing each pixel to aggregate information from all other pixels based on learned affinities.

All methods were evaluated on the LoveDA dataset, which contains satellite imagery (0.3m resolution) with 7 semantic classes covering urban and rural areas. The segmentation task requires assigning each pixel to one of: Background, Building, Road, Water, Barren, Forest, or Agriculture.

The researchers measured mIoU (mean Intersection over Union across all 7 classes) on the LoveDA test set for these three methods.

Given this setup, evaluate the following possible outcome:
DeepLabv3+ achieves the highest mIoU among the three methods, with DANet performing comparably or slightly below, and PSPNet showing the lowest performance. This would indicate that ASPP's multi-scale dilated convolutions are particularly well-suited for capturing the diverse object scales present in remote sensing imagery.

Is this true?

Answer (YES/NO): NO